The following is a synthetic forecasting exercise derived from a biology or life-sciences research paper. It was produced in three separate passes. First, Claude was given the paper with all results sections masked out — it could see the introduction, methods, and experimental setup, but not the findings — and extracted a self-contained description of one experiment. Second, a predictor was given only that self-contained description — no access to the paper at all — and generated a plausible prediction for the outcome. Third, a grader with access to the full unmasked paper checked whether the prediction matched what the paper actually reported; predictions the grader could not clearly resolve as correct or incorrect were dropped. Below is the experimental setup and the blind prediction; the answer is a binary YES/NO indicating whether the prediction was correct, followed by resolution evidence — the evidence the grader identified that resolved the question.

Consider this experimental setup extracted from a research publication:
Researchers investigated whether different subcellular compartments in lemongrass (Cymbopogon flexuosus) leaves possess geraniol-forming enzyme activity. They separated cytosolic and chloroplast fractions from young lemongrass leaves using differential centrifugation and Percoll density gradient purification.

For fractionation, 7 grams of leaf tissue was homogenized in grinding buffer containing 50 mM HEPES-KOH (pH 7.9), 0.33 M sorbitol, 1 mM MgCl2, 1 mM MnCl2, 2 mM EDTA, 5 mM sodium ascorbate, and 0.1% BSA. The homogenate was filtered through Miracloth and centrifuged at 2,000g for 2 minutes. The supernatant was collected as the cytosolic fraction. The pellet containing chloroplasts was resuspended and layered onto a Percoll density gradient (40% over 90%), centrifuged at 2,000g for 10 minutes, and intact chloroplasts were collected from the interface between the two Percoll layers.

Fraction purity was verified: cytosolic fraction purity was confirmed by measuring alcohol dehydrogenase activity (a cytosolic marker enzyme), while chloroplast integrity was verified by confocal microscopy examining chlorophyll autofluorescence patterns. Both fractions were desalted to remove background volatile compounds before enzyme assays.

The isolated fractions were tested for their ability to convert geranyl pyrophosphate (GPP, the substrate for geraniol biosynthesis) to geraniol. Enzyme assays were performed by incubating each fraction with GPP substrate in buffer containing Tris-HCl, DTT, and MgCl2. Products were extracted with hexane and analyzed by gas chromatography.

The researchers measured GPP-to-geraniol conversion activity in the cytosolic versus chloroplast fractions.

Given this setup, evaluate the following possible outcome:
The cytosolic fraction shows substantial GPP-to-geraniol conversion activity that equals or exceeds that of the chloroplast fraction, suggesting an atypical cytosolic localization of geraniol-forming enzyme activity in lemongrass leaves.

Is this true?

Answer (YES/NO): YES